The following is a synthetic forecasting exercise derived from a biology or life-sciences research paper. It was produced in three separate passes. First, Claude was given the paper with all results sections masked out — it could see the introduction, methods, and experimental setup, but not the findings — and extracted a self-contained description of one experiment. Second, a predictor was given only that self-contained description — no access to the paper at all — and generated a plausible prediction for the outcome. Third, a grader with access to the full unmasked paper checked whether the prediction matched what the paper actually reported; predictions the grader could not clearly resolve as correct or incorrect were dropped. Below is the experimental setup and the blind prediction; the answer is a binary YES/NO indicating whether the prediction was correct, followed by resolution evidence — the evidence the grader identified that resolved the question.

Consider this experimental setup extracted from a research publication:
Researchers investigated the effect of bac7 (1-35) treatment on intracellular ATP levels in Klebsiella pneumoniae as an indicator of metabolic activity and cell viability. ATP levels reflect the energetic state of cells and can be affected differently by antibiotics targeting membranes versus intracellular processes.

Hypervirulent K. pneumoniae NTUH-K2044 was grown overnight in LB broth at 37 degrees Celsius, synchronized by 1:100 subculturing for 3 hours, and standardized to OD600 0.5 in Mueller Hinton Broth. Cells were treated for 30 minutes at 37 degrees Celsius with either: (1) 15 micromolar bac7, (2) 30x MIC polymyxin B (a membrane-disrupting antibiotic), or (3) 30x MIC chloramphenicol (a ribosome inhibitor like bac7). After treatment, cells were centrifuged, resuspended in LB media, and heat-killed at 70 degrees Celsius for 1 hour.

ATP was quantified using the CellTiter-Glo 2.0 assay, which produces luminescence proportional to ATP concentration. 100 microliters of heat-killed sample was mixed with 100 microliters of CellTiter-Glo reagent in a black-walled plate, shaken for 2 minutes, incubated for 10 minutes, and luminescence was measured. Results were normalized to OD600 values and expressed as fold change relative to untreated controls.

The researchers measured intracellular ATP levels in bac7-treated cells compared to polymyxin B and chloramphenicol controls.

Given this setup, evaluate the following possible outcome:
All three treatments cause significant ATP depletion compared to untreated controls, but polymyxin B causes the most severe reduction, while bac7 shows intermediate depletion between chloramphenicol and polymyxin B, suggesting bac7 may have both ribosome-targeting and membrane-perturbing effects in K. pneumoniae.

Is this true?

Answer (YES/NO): NO